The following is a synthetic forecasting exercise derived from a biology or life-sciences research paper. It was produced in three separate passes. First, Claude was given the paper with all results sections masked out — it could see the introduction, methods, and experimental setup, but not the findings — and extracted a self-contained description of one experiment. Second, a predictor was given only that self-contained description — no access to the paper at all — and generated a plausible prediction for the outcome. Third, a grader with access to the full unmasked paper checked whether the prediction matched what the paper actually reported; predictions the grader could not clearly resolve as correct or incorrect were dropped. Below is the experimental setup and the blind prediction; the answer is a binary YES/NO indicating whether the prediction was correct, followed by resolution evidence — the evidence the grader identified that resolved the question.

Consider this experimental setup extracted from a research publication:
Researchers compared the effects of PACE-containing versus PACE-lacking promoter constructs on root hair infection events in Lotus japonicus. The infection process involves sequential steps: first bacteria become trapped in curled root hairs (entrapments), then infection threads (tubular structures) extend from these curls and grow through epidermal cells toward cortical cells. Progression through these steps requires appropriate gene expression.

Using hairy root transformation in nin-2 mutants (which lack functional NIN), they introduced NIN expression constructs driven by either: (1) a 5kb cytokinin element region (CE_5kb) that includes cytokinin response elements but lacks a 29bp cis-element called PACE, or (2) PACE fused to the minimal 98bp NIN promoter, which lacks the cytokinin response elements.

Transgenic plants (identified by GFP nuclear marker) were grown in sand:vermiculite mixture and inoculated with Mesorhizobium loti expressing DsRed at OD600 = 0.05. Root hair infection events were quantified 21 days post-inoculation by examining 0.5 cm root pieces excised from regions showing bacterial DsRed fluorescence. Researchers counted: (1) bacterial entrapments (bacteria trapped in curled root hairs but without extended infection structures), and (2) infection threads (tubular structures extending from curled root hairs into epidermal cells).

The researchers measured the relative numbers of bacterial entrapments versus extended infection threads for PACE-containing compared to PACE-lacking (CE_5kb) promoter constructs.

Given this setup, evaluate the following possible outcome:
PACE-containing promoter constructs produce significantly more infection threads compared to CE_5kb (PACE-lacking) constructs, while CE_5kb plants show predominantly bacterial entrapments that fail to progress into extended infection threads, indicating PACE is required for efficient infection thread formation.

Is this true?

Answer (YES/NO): YES